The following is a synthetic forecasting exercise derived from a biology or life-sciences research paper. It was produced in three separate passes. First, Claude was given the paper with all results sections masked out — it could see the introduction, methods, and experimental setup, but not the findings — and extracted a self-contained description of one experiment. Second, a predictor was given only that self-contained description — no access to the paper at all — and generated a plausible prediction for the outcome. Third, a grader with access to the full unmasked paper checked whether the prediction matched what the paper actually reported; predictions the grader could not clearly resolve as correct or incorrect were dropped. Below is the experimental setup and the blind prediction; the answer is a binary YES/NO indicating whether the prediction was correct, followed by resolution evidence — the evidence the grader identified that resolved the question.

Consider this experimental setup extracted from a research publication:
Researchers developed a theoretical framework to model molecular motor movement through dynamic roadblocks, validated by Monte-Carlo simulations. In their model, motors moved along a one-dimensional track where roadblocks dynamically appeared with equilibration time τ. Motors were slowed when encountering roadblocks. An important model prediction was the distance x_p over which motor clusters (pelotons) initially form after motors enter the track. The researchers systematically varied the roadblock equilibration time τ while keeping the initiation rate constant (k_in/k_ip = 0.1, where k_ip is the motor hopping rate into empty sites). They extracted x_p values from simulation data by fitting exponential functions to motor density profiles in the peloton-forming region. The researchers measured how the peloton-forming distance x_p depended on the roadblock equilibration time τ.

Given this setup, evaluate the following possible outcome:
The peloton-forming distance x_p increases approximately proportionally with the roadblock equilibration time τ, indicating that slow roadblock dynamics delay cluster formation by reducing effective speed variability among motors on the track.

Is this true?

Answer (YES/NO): YES